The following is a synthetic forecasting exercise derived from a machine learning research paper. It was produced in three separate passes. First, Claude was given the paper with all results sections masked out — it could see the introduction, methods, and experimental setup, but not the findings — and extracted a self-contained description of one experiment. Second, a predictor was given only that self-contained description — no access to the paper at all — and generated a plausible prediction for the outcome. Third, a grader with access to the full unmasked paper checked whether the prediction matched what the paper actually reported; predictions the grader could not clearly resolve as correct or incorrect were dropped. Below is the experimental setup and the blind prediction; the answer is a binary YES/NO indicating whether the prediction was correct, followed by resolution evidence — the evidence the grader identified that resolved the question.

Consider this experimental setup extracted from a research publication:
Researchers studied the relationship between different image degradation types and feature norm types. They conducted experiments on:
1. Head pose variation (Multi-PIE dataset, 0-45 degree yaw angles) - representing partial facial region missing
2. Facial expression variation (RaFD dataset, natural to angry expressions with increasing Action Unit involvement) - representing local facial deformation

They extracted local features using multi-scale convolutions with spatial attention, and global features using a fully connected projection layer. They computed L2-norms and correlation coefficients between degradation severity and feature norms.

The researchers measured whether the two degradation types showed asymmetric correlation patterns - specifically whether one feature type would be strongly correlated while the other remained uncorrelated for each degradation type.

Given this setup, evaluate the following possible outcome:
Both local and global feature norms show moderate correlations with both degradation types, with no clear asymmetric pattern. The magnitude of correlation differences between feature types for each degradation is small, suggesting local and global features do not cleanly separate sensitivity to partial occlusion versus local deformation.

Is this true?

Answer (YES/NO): NO